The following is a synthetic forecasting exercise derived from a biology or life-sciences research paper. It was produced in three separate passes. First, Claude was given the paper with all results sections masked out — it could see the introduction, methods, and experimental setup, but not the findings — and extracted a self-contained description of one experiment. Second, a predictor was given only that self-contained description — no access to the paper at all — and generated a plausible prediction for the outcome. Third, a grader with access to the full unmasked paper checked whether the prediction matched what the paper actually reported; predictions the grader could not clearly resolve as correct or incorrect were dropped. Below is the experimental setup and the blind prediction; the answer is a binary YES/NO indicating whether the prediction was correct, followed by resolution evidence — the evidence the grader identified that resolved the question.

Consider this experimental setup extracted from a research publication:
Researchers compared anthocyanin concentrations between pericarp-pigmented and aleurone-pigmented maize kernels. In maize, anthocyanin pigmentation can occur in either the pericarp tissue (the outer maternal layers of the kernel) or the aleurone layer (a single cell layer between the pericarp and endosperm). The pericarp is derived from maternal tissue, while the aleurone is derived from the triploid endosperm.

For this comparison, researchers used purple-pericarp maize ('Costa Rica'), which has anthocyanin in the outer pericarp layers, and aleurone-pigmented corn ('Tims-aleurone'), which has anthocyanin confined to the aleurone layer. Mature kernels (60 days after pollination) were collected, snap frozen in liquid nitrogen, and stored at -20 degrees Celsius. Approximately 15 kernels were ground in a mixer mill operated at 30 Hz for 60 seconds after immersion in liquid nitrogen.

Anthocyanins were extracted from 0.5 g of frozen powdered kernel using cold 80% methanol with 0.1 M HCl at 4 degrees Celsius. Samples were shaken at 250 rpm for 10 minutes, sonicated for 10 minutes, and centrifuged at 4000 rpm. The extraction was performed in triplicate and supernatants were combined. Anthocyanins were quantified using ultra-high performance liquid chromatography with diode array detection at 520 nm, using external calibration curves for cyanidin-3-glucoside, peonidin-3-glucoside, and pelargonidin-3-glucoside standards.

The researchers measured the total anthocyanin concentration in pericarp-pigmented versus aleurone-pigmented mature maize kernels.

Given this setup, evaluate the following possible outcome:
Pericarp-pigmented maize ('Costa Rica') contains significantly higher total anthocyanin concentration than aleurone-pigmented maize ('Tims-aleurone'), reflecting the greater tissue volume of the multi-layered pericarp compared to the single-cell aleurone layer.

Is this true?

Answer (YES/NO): YES